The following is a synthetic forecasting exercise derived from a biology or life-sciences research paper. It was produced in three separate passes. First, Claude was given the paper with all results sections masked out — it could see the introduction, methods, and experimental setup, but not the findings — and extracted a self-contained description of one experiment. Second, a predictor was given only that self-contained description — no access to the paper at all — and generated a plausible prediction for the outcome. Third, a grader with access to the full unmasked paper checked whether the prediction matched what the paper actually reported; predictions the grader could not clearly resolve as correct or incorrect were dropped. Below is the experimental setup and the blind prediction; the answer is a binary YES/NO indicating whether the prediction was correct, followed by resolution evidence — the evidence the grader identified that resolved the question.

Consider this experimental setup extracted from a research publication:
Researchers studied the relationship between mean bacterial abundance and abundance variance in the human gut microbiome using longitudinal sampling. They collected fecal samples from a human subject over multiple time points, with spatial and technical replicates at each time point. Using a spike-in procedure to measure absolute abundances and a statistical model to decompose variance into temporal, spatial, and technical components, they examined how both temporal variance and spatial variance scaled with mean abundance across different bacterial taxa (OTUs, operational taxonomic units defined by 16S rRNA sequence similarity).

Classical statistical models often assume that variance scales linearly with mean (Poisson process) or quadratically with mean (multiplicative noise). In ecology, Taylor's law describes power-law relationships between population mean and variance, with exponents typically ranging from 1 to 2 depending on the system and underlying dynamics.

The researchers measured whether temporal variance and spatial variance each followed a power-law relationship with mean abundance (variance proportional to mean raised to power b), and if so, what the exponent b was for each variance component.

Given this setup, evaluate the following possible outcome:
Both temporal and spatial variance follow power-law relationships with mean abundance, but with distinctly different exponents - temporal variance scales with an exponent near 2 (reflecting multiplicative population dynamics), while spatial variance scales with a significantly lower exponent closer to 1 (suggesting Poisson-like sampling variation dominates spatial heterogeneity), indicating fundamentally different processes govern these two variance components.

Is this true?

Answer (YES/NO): NO